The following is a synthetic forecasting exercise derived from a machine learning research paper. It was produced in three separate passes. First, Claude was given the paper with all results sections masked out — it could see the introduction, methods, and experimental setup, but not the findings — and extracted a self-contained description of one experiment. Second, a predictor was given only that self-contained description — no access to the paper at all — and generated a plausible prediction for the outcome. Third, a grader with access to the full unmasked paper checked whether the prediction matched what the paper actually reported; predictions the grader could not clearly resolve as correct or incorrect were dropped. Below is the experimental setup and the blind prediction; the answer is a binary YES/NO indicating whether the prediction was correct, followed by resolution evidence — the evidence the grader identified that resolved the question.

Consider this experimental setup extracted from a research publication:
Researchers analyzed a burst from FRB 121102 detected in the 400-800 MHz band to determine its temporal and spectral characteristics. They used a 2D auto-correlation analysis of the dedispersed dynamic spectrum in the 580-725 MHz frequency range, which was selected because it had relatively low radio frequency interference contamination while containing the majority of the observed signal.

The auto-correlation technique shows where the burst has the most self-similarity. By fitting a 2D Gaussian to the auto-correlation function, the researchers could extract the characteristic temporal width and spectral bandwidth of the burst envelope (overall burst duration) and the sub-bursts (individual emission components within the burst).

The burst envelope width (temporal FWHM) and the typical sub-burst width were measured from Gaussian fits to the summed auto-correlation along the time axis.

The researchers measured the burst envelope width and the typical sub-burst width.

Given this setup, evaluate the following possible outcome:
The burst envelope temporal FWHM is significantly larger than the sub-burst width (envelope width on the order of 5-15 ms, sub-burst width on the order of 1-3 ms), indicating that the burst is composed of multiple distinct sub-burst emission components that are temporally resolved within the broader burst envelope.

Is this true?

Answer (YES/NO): NO